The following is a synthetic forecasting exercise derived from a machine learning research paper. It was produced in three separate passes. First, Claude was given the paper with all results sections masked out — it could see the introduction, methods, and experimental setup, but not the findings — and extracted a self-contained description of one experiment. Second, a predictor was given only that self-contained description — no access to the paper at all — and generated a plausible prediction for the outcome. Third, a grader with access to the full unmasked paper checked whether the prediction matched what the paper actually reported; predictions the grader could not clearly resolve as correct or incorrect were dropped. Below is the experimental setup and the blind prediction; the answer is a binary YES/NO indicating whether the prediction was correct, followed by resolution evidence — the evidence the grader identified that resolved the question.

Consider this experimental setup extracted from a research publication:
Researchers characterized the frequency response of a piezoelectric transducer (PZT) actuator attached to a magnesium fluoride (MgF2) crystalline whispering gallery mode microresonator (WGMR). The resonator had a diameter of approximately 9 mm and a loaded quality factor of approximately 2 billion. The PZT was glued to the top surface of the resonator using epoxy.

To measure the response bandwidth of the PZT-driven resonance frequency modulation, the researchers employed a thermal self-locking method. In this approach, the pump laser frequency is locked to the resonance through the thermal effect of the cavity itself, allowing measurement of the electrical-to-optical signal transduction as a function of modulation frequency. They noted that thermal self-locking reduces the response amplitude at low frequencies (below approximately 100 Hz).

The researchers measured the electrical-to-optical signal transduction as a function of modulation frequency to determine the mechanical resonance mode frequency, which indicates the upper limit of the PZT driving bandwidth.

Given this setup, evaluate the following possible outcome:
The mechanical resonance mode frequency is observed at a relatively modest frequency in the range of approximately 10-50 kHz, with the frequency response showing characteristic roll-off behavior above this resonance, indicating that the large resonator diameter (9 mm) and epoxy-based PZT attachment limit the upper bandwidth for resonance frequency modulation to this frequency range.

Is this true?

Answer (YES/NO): YES